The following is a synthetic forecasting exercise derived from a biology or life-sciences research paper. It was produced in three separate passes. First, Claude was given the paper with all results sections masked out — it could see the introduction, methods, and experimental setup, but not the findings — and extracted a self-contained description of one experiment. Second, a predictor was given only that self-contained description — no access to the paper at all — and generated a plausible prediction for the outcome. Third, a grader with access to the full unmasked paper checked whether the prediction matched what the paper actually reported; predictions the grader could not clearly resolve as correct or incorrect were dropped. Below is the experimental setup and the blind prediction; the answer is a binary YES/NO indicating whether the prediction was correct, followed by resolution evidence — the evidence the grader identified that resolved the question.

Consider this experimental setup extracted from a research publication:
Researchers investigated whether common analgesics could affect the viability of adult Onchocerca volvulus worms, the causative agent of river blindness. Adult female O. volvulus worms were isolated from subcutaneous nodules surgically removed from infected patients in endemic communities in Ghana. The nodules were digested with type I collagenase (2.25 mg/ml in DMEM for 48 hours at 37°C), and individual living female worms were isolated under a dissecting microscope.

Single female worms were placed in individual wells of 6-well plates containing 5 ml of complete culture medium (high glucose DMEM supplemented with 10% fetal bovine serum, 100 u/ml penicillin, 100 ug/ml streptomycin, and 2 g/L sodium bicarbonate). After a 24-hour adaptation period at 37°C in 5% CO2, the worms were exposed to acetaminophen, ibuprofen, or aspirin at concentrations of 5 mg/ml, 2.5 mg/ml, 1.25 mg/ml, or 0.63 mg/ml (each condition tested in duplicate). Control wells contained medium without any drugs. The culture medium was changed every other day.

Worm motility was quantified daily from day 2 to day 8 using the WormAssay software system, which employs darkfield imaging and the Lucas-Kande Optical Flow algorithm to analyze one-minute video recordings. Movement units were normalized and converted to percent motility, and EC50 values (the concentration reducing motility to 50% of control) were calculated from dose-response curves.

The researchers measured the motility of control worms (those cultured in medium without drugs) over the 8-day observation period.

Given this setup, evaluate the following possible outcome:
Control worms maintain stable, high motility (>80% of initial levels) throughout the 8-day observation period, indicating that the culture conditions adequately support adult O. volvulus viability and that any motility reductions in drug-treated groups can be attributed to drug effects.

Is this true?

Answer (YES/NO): NO